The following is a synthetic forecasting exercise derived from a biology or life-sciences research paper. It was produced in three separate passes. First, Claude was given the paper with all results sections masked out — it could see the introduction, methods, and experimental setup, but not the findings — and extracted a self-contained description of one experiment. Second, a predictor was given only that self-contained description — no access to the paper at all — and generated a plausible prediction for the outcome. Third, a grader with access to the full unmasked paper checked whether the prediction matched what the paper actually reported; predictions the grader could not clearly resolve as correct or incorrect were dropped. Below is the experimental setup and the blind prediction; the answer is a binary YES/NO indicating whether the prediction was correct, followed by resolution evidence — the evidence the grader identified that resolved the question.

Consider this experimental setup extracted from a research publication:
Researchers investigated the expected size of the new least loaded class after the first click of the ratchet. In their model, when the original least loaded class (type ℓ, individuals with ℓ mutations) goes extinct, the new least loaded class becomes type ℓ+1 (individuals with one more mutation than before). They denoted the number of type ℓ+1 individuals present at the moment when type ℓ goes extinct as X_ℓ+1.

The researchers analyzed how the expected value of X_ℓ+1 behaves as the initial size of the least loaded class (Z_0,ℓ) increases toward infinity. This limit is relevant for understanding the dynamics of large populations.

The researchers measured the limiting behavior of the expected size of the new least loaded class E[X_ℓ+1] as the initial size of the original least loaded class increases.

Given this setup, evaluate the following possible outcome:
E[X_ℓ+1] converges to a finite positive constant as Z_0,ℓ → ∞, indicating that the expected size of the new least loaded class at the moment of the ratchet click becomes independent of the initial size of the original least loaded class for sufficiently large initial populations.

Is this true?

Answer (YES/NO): YES